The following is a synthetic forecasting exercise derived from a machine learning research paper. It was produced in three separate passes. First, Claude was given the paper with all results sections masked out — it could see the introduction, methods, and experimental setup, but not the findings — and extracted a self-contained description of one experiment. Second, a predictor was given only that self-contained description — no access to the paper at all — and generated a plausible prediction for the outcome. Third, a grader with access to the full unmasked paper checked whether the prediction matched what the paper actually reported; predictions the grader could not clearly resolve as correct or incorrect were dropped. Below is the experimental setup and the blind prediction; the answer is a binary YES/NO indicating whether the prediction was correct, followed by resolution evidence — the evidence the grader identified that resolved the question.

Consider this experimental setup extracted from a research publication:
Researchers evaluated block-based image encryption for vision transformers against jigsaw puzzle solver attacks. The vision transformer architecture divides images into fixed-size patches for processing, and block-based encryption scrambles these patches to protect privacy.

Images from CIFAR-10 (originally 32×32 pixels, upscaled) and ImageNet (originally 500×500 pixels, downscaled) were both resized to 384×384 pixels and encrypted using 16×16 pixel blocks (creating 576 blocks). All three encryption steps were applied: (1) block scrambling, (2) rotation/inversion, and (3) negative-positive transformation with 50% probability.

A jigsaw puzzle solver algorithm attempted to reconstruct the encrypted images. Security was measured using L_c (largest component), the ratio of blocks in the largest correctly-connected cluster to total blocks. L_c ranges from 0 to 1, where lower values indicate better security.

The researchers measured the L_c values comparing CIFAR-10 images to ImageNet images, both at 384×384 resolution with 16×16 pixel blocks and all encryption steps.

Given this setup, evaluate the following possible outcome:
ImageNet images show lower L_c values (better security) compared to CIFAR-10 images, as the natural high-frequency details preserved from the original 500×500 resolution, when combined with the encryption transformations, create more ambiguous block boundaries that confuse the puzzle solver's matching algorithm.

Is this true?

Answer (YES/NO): YES